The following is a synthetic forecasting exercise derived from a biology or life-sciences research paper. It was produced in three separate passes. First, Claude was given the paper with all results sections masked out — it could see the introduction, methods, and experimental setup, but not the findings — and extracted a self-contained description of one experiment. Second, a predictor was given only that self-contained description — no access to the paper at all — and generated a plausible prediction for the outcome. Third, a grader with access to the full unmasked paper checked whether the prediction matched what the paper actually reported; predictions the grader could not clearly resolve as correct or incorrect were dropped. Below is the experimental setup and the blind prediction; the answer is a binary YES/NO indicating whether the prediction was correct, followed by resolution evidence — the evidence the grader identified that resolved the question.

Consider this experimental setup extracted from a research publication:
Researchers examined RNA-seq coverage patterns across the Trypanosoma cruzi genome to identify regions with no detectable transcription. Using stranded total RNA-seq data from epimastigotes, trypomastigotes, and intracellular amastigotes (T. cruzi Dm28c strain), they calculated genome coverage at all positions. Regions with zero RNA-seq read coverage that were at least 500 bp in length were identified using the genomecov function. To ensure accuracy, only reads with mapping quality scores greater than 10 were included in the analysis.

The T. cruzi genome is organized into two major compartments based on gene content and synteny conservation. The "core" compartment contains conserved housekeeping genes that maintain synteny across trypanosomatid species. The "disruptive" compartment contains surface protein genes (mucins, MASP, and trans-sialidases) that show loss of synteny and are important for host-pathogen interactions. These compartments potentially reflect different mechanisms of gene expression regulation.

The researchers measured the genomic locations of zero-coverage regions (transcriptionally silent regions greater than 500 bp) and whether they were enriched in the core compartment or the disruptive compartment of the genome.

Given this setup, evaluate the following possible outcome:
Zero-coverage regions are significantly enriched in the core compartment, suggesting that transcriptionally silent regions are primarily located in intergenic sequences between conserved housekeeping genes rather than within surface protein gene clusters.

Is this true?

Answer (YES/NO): NO